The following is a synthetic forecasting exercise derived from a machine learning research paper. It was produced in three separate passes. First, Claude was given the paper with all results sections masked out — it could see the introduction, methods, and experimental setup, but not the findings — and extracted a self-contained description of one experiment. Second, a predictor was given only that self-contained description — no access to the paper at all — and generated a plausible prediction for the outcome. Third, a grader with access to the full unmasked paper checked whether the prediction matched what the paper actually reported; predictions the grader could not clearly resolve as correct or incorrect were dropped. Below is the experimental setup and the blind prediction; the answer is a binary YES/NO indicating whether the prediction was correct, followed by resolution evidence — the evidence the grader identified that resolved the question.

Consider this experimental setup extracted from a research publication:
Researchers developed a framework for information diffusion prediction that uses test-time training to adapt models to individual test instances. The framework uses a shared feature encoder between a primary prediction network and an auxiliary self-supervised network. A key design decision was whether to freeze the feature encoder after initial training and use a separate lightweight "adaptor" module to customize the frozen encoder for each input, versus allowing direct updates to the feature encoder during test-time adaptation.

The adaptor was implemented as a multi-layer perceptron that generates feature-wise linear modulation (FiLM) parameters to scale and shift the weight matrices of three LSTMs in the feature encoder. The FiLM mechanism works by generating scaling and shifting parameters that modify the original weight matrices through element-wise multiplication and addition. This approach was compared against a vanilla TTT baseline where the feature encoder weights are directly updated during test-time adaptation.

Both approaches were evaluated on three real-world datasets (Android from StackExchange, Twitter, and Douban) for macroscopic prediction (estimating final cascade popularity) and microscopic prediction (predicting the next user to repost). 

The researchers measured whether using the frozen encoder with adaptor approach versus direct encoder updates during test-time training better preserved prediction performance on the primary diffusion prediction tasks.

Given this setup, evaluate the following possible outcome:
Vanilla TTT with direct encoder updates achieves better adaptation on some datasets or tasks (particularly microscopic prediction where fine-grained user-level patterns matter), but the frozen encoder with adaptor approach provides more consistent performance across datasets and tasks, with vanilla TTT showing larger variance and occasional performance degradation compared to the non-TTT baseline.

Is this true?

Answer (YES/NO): NO